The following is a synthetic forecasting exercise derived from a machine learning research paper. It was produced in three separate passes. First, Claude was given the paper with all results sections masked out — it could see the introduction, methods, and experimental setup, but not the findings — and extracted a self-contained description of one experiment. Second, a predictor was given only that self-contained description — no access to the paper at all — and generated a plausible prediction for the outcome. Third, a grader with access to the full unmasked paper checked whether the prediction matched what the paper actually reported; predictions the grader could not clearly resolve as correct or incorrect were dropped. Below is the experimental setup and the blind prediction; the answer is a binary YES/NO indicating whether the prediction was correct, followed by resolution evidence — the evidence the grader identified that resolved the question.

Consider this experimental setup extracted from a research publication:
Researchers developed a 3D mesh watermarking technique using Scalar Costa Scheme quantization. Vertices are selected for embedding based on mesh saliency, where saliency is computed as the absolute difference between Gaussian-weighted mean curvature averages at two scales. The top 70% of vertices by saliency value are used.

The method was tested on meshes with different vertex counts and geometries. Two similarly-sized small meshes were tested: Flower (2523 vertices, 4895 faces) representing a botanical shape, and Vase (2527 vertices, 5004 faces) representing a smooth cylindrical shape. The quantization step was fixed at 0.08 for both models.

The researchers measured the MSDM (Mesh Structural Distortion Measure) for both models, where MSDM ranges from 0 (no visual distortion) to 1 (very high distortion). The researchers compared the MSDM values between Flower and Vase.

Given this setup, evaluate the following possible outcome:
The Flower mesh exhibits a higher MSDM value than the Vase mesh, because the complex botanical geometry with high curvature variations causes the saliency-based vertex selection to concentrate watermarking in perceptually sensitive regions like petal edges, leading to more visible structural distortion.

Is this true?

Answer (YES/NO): NO